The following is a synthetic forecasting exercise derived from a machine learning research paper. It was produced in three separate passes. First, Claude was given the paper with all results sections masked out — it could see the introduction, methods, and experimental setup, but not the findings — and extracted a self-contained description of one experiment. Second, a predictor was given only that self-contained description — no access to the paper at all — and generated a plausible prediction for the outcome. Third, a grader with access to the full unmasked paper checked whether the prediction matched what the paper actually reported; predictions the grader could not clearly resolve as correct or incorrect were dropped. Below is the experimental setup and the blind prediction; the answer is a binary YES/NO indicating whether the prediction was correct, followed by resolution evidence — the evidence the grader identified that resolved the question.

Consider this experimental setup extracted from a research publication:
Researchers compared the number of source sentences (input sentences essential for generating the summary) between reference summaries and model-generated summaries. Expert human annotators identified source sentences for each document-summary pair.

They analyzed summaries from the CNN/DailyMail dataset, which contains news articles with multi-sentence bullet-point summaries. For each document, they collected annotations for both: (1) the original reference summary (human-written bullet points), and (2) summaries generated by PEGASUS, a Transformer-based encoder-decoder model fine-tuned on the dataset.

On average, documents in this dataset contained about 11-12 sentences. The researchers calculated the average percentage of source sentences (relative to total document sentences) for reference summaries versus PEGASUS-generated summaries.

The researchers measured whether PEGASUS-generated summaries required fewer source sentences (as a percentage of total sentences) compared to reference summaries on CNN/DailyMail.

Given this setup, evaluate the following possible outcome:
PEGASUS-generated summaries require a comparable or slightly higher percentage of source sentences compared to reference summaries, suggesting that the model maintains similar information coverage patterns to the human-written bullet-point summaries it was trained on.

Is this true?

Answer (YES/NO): NO